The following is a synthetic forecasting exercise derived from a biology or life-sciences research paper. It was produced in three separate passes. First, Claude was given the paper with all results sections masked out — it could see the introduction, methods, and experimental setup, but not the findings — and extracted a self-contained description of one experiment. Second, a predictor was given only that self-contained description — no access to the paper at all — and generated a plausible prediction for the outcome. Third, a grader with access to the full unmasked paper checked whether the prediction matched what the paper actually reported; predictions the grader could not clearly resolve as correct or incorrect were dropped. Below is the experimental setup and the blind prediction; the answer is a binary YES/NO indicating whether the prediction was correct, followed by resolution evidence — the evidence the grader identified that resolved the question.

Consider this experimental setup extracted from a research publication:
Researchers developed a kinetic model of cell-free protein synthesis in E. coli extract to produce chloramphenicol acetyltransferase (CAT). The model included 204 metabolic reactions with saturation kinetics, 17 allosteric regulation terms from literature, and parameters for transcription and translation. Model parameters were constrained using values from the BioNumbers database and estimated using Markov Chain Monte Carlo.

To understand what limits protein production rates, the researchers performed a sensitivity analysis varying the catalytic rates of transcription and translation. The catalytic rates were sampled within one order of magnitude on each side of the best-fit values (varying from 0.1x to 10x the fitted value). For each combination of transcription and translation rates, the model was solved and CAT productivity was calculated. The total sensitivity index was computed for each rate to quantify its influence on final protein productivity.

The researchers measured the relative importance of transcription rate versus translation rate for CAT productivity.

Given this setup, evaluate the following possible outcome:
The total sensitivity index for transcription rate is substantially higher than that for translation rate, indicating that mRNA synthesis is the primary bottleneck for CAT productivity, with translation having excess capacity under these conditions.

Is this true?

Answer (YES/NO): NO